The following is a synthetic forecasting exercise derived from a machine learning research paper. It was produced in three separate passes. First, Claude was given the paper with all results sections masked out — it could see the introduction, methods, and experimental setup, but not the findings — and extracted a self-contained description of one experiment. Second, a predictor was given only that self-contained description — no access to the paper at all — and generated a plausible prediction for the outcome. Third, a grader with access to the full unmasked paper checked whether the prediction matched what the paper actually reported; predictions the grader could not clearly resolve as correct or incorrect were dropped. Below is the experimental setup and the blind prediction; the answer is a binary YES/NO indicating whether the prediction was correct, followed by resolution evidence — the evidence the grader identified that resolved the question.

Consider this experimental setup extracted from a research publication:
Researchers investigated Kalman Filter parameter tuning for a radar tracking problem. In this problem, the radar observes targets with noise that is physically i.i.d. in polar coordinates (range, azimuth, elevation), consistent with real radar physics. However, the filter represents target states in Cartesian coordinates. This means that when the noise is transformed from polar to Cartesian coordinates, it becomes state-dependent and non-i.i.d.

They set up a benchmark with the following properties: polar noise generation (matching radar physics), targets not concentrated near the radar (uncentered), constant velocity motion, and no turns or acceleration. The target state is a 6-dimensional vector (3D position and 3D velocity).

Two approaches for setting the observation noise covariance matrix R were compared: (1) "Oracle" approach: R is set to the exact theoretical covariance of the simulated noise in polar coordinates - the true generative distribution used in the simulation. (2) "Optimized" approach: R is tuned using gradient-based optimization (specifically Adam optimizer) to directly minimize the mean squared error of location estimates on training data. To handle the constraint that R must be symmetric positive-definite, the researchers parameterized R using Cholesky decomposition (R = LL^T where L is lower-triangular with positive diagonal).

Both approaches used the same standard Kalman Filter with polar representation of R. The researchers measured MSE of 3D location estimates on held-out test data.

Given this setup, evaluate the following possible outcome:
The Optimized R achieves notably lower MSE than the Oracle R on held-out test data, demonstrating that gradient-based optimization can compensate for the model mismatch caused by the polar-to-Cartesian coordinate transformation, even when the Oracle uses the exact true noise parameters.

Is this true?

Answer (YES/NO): YES